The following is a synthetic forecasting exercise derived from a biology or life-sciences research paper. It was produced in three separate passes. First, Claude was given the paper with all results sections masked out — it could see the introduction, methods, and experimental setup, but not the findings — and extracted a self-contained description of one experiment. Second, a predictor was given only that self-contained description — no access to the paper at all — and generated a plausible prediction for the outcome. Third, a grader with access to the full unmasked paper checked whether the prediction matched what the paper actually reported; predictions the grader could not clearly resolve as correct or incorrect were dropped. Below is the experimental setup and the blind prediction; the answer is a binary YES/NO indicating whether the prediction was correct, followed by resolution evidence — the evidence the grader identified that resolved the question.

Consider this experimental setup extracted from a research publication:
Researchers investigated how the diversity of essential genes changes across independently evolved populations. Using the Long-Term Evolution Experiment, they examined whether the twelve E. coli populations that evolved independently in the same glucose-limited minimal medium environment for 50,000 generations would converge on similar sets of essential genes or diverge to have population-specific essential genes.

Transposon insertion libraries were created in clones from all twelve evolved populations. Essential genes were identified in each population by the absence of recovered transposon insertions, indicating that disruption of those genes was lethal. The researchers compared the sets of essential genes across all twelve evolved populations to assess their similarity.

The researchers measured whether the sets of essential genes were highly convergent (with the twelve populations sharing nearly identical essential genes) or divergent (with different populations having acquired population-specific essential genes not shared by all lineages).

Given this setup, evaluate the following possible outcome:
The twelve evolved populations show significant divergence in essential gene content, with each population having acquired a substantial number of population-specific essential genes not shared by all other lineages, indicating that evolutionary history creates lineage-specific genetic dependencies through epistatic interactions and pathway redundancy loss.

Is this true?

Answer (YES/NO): NO